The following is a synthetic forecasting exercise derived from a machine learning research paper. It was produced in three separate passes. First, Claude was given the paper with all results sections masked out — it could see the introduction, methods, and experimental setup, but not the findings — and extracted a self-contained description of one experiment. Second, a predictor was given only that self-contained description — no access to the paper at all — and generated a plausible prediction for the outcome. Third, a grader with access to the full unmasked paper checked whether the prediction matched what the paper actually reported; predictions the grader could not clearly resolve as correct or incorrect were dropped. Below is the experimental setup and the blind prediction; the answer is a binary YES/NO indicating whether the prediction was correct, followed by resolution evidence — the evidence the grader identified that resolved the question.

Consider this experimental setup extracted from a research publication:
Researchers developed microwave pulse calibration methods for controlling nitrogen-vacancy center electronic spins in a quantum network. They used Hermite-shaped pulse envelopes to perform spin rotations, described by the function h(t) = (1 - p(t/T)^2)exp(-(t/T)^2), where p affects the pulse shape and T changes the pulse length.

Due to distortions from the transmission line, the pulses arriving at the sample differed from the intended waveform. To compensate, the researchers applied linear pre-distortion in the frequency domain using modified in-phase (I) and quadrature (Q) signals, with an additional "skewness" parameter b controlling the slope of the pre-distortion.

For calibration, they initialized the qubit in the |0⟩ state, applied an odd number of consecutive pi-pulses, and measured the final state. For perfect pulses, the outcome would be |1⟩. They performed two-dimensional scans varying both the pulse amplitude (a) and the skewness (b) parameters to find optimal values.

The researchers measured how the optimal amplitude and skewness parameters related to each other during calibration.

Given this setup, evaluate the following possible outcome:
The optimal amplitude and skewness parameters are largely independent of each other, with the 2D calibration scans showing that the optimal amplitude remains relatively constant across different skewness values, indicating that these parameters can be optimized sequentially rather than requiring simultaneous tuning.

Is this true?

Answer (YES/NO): YES